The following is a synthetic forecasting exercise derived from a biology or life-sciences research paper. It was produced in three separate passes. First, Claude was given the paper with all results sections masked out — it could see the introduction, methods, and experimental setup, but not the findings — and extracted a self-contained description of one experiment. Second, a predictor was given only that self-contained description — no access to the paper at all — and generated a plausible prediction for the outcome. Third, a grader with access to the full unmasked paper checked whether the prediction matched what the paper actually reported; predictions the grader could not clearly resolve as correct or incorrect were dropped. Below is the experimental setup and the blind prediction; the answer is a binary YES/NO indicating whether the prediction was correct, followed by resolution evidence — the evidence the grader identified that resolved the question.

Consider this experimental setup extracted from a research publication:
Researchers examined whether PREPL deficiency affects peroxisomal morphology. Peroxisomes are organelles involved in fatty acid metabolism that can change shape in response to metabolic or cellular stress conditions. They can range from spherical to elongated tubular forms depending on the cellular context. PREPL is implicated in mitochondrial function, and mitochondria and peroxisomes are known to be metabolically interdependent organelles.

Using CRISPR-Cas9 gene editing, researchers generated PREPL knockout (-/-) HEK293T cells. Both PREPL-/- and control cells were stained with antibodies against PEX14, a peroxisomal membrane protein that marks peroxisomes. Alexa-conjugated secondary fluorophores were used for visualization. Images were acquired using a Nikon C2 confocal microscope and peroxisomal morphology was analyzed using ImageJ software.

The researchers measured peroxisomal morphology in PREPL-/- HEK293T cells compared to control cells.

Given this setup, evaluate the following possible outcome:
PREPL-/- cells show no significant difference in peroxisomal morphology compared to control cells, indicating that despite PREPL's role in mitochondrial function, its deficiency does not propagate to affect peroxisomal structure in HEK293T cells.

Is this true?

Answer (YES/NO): NO